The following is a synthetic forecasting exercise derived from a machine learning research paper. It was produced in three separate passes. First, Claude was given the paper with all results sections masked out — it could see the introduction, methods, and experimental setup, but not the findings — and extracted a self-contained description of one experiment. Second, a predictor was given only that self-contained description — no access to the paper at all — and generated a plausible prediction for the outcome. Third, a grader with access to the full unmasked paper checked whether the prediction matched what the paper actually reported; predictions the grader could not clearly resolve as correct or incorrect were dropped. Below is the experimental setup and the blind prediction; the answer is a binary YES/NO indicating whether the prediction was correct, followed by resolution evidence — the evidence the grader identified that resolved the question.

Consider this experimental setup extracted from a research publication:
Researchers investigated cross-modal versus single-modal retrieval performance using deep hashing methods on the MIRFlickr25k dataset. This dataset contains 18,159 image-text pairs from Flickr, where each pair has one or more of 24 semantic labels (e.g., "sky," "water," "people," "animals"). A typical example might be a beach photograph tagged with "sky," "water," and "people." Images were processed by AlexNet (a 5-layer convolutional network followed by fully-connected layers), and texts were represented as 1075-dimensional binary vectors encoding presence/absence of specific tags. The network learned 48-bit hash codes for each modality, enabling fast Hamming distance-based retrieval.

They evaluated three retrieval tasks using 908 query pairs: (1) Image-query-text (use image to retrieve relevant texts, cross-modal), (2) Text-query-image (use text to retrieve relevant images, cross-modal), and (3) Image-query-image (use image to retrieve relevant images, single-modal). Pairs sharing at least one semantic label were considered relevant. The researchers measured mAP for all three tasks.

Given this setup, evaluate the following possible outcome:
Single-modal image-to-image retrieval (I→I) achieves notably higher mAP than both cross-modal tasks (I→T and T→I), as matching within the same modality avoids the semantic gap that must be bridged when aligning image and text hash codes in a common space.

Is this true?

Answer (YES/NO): NO